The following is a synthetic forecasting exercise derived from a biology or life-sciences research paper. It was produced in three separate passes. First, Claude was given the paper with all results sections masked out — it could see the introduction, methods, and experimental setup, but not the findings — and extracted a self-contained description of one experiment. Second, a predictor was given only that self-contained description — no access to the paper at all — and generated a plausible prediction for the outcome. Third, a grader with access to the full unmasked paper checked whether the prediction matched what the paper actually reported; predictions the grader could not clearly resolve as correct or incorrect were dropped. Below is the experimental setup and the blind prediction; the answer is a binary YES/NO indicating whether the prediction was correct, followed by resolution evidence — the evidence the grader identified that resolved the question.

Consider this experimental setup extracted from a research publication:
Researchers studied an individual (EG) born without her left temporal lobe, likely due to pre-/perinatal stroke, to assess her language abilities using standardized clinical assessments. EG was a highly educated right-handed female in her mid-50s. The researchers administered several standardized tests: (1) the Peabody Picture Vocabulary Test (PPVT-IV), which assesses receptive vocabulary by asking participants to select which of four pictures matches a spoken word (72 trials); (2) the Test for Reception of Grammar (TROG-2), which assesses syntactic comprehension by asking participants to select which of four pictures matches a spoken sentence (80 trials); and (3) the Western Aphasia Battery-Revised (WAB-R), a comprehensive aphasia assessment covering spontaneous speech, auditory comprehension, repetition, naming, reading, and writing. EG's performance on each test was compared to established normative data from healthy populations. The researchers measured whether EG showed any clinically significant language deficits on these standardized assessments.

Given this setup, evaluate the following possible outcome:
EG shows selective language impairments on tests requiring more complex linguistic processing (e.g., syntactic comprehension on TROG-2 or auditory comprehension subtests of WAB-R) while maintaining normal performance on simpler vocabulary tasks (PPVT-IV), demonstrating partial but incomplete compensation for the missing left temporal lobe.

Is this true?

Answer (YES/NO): NO